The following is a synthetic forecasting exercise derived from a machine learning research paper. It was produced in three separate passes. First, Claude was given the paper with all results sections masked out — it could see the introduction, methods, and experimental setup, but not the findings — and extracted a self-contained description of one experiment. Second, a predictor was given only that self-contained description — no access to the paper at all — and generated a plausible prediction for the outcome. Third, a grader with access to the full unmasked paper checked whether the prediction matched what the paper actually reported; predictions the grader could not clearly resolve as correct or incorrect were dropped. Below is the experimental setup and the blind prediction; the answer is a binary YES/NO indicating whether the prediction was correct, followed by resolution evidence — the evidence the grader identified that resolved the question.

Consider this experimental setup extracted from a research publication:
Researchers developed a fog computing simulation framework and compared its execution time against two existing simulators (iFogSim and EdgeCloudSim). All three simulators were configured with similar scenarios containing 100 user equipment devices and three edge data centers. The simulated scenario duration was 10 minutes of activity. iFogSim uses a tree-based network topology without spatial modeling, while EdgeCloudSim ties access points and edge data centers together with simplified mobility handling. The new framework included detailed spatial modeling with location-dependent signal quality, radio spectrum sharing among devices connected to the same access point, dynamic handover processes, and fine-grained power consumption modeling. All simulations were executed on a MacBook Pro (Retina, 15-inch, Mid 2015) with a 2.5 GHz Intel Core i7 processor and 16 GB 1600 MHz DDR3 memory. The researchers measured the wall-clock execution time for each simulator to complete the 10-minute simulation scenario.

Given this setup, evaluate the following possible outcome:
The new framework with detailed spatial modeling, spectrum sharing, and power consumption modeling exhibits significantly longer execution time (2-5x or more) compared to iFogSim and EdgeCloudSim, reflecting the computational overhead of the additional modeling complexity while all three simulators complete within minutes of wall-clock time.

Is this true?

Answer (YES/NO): NO